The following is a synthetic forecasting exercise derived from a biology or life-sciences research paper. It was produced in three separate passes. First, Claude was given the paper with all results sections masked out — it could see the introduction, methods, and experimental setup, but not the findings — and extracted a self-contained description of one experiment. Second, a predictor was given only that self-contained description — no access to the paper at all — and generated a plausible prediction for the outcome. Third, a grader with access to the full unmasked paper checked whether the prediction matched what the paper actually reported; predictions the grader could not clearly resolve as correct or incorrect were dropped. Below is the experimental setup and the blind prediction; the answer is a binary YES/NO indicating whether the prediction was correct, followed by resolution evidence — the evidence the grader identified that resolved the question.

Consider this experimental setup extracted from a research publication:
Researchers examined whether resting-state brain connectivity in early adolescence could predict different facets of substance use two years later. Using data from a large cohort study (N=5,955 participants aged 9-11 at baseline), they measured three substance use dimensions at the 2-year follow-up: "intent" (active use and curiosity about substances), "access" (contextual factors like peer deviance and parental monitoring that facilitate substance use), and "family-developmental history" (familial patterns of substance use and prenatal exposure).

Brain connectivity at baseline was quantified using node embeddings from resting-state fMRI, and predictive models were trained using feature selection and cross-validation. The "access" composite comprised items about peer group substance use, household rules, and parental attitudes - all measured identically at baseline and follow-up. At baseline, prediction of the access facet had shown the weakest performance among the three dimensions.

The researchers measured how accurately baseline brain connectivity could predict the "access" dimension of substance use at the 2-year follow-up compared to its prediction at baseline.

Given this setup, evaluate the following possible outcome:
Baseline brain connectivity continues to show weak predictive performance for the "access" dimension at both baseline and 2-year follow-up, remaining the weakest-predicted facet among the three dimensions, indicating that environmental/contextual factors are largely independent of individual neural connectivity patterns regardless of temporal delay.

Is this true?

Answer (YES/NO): NO